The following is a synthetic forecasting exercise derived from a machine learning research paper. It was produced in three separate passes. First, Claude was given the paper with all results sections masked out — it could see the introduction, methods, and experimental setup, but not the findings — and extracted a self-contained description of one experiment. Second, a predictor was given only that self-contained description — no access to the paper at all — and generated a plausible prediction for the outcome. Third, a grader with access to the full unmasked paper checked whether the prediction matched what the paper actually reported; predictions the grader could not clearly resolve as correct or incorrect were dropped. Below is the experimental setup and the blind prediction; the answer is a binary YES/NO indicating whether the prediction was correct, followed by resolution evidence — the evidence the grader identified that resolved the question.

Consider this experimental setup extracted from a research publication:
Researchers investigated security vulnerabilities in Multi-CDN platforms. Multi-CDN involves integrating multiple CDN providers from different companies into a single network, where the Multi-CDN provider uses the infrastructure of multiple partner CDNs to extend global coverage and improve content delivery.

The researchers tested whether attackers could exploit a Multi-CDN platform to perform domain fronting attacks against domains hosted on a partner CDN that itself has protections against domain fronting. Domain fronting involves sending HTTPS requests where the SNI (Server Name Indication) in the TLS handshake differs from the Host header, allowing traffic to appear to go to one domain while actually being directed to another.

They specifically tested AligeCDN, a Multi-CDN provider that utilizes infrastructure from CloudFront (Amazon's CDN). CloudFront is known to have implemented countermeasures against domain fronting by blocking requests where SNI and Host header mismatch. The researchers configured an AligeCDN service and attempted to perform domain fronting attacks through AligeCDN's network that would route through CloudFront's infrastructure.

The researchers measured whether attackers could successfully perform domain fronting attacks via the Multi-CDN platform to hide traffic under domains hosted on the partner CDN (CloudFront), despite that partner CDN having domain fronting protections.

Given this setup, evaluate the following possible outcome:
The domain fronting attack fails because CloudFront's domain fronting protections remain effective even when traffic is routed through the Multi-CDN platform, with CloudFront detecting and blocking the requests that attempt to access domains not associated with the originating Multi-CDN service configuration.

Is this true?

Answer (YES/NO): NO